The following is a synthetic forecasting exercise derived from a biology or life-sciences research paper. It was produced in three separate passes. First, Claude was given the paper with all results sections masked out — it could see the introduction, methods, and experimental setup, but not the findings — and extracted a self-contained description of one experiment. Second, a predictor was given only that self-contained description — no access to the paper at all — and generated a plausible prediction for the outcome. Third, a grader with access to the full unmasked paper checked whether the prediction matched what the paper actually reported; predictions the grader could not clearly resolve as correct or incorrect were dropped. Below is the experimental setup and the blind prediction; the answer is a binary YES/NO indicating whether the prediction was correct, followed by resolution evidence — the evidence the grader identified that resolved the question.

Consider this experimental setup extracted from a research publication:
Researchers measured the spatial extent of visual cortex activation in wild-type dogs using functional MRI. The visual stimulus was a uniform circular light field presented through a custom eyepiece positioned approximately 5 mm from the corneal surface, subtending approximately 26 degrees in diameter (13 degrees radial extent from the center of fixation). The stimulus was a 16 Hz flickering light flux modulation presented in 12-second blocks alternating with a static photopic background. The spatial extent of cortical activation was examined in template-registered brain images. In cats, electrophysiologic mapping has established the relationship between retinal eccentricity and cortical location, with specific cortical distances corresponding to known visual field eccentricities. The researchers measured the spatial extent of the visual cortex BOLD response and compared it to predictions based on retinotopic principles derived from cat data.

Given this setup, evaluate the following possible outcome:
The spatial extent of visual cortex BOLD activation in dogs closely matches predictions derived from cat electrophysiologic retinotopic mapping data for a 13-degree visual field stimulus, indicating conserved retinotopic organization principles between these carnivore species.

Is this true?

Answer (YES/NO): NO